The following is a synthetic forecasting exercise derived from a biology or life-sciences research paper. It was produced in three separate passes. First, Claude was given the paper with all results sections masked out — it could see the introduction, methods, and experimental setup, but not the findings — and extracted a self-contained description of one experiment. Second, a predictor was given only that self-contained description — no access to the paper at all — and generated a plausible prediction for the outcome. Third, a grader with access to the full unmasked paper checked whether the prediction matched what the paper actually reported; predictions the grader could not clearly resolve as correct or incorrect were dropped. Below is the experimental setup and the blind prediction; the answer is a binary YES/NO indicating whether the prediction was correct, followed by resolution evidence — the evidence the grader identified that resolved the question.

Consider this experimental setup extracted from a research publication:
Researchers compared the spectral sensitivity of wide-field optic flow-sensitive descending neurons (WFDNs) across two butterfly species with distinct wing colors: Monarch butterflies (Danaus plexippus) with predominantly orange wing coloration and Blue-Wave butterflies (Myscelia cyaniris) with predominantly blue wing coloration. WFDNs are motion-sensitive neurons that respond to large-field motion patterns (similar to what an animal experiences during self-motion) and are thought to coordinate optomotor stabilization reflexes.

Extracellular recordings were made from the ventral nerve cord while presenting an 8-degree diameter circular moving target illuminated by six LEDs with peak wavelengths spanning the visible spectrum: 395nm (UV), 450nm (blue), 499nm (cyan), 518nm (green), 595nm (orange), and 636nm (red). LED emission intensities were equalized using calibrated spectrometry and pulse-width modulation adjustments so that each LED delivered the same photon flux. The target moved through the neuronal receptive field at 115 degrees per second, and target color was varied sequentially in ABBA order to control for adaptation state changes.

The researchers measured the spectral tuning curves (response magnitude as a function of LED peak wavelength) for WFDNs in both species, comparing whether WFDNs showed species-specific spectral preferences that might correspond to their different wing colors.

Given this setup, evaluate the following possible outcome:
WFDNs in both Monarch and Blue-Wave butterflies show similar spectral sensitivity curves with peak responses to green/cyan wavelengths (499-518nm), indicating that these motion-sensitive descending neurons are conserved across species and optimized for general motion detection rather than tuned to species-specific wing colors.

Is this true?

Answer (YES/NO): NO